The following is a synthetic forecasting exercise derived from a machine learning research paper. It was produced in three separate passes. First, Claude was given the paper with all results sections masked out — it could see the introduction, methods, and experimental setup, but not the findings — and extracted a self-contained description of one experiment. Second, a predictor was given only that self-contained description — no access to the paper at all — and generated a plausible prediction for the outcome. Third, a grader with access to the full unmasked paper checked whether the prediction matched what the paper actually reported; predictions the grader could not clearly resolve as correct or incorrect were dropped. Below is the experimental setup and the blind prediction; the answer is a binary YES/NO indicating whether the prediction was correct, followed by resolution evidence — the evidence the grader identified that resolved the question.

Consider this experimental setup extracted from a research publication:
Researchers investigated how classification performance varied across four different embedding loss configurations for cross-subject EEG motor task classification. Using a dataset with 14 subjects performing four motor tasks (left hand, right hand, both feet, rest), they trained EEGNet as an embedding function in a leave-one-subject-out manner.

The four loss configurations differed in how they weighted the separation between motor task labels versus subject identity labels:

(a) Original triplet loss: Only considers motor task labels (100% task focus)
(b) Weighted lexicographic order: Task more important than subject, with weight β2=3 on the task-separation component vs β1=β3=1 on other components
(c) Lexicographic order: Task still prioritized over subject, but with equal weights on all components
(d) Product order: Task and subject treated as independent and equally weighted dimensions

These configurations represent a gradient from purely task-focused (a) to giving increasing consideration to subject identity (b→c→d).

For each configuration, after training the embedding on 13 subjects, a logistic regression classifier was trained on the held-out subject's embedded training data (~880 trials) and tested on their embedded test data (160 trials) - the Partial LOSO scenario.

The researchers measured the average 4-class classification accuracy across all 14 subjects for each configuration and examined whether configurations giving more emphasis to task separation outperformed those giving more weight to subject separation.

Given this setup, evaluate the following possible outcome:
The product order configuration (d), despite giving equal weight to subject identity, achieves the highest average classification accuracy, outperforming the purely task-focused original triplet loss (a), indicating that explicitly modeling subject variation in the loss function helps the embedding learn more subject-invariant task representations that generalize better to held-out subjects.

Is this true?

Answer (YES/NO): NO